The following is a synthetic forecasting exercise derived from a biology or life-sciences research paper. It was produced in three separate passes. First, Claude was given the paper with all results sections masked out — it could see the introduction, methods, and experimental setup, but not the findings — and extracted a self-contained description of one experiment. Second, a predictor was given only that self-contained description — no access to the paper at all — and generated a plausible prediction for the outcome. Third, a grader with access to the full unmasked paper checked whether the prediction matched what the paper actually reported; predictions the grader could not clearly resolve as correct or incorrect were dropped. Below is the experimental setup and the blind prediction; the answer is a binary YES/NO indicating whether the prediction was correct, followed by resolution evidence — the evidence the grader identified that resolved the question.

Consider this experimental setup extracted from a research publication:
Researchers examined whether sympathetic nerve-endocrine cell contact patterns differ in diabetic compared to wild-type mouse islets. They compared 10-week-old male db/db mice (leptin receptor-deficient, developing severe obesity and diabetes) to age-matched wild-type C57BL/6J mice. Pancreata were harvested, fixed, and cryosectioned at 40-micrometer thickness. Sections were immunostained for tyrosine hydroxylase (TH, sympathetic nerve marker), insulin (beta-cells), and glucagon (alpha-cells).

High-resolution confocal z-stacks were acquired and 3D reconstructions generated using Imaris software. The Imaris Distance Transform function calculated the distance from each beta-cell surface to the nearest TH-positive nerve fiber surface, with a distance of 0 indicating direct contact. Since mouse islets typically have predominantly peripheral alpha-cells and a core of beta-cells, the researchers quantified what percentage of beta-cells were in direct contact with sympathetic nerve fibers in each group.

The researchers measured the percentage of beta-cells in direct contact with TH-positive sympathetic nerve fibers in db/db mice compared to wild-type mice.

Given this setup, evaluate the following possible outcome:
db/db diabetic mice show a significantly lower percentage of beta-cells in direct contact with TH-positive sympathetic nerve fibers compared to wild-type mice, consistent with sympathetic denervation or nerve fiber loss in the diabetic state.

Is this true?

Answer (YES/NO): NO